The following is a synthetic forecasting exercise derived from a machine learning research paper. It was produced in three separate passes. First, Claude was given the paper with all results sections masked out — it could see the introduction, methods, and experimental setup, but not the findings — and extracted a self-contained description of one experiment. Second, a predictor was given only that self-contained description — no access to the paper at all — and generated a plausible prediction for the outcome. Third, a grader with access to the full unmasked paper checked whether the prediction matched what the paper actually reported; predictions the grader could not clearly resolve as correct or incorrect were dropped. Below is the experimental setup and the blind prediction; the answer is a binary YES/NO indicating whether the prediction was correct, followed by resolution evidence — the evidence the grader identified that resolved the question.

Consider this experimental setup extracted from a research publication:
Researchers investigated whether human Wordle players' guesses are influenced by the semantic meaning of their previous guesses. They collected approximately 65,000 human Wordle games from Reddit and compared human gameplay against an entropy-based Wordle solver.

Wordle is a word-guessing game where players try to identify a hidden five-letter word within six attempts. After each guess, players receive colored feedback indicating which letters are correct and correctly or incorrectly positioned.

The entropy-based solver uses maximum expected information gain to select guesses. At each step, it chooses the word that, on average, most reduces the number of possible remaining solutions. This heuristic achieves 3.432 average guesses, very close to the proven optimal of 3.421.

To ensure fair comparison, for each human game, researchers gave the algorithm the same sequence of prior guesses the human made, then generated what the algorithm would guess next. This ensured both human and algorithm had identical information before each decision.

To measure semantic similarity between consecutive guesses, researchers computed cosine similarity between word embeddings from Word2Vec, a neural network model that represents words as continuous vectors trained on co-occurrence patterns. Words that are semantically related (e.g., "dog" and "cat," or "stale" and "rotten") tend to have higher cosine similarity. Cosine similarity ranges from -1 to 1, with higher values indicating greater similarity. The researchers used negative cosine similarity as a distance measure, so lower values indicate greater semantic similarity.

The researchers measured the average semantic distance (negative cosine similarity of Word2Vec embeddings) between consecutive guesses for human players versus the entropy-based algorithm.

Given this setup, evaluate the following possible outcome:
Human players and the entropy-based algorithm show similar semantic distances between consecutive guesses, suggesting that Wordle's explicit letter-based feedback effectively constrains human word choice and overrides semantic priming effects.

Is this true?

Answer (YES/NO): NO